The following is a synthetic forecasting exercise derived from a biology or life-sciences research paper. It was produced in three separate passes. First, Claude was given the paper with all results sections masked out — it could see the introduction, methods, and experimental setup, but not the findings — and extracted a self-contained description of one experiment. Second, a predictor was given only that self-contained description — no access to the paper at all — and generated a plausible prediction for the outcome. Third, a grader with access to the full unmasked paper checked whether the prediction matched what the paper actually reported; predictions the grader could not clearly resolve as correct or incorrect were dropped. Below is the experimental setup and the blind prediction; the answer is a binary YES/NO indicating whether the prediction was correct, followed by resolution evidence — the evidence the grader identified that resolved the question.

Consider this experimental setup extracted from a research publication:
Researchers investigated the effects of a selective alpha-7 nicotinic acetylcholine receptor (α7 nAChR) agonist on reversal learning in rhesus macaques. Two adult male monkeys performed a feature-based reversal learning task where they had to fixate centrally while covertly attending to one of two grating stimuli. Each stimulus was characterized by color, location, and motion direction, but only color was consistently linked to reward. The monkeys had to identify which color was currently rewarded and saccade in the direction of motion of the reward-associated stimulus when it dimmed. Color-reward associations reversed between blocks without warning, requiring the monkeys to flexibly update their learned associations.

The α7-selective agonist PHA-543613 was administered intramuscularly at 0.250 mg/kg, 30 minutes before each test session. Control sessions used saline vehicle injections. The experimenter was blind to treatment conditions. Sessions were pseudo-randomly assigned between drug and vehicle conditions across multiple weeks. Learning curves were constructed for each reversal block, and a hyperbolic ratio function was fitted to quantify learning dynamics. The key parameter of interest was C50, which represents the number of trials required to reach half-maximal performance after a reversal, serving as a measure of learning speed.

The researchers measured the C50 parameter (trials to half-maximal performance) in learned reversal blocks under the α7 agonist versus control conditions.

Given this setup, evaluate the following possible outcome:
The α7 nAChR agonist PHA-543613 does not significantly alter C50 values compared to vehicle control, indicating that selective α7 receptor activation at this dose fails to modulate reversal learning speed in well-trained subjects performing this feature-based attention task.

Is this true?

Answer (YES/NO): NO